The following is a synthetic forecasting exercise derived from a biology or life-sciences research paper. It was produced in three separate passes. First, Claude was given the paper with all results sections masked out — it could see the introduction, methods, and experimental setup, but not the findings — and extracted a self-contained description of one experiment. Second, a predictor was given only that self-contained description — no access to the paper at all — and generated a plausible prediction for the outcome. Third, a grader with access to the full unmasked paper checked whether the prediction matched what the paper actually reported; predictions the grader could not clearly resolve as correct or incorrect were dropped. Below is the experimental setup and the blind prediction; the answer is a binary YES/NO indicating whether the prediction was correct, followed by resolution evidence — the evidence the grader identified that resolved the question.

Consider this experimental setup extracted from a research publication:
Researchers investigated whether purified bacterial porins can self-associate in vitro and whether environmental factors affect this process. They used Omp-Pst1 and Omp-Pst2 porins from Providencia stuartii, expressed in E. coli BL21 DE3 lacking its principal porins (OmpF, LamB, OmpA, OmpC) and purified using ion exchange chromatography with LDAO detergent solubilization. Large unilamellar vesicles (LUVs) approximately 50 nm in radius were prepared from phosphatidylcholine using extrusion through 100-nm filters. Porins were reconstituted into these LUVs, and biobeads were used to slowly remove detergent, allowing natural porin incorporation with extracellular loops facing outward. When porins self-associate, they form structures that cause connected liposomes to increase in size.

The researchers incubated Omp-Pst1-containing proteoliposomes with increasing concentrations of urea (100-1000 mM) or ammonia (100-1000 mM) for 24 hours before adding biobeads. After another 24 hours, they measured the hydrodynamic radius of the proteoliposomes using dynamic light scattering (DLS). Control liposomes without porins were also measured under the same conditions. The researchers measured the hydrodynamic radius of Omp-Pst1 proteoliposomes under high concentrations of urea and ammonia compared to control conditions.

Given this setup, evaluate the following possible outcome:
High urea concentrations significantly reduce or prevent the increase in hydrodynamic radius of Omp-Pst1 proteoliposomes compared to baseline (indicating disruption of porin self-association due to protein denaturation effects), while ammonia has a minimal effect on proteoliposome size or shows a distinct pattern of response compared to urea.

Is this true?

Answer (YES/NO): NO